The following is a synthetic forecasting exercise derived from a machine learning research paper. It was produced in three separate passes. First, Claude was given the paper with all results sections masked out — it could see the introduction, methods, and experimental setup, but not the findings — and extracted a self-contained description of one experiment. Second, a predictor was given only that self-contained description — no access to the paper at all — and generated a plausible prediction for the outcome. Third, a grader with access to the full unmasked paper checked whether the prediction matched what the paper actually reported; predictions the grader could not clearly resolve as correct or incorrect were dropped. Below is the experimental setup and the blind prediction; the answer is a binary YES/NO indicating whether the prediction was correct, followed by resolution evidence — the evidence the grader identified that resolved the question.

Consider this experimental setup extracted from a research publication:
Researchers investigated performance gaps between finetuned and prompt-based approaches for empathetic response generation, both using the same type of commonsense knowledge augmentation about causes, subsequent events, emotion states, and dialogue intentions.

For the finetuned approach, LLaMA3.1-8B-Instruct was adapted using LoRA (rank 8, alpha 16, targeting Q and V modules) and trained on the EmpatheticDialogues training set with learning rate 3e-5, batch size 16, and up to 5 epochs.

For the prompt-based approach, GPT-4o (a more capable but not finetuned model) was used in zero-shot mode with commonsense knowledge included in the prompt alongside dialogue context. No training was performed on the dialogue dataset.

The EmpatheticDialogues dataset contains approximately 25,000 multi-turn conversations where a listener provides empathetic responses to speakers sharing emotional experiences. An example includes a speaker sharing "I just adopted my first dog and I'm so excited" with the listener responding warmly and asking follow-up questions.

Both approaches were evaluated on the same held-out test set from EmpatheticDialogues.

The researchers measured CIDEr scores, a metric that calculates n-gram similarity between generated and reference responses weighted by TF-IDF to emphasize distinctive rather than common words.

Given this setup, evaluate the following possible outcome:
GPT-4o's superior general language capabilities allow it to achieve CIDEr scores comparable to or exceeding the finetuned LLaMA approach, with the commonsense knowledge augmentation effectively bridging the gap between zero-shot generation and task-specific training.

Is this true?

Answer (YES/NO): NO